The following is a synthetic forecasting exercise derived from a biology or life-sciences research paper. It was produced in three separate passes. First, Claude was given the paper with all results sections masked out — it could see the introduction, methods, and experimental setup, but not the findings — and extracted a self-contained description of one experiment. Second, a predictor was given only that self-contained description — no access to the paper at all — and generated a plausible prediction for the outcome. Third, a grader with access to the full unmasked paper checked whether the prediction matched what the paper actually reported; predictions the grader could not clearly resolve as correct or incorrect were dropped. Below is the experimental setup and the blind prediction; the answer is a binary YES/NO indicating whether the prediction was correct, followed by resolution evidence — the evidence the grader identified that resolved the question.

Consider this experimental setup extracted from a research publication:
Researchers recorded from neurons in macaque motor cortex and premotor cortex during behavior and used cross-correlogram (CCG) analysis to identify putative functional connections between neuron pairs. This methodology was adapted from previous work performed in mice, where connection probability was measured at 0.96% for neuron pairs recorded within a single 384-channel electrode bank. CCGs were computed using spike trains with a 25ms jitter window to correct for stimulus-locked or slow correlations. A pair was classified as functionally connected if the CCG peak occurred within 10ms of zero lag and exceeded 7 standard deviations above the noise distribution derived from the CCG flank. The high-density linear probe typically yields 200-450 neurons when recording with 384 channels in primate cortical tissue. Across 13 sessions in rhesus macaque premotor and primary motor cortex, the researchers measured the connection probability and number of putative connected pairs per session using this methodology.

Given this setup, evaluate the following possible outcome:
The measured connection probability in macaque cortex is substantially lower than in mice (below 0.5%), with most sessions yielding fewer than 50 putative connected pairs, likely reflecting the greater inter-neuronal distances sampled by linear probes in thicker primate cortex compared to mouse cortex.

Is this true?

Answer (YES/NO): NO